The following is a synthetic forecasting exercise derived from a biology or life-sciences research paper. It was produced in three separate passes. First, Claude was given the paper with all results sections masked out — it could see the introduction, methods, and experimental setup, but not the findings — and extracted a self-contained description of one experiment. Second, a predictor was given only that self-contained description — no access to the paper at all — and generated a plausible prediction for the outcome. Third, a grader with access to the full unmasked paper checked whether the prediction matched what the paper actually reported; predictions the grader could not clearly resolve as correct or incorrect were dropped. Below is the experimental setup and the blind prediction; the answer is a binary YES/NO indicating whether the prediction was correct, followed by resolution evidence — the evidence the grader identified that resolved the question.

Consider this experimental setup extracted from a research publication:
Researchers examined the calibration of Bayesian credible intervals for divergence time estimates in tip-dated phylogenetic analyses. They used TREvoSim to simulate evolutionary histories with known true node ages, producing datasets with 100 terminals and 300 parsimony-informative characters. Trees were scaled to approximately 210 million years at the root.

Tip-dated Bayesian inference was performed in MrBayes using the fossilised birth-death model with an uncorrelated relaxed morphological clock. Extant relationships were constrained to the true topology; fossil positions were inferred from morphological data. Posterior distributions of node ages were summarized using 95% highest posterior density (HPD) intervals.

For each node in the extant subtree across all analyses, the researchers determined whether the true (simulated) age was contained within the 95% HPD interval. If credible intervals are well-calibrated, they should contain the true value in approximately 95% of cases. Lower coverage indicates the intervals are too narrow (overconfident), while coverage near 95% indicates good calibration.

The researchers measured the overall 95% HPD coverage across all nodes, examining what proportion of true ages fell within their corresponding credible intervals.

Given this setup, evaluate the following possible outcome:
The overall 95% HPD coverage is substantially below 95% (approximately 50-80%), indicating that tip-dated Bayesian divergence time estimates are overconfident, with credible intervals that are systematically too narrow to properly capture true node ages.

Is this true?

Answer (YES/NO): YES